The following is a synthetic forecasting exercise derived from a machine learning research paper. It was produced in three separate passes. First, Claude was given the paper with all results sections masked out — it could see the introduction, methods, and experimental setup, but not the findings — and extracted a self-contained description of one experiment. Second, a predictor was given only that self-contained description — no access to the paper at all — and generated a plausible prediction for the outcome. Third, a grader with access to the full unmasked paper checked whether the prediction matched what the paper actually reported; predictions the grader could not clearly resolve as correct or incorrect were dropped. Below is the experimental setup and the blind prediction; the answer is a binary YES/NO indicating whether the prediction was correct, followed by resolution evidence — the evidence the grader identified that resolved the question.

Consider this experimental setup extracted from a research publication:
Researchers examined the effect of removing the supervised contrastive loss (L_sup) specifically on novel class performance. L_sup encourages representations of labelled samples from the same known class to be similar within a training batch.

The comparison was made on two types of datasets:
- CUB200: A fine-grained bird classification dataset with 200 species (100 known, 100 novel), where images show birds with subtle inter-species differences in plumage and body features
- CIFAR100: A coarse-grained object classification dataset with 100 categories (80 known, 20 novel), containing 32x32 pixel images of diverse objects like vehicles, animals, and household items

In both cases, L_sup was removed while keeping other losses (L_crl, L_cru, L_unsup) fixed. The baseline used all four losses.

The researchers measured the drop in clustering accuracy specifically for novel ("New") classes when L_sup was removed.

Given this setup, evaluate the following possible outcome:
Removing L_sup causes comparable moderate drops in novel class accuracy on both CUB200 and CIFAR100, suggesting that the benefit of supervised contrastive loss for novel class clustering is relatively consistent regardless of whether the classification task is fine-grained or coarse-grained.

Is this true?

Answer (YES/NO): NO